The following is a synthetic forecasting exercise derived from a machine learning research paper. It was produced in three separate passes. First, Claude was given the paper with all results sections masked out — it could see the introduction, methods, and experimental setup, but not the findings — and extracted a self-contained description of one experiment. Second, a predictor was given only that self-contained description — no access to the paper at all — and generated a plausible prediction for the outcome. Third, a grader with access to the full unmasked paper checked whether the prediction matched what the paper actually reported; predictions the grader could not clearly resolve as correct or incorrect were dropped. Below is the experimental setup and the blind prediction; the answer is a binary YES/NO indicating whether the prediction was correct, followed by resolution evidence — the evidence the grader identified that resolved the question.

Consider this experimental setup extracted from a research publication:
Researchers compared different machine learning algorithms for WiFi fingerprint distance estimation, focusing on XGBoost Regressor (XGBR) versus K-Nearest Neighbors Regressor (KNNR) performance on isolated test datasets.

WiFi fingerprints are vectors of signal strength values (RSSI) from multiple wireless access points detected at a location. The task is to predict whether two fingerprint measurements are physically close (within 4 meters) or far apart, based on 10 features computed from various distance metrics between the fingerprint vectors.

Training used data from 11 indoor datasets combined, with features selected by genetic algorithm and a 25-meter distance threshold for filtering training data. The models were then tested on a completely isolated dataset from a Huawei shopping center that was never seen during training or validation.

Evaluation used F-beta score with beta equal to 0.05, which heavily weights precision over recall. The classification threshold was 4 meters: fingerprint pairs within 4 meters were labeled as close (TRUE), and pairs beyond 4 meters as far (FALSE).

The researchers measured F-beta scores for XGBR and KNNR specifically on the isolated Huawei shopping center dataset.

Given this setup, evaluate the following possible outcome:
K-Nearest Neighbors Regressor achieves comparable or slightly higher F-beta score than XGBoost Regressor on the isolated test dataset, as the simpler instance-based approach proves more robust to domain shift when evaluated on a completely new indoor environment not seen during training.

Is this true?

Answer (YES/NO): NO